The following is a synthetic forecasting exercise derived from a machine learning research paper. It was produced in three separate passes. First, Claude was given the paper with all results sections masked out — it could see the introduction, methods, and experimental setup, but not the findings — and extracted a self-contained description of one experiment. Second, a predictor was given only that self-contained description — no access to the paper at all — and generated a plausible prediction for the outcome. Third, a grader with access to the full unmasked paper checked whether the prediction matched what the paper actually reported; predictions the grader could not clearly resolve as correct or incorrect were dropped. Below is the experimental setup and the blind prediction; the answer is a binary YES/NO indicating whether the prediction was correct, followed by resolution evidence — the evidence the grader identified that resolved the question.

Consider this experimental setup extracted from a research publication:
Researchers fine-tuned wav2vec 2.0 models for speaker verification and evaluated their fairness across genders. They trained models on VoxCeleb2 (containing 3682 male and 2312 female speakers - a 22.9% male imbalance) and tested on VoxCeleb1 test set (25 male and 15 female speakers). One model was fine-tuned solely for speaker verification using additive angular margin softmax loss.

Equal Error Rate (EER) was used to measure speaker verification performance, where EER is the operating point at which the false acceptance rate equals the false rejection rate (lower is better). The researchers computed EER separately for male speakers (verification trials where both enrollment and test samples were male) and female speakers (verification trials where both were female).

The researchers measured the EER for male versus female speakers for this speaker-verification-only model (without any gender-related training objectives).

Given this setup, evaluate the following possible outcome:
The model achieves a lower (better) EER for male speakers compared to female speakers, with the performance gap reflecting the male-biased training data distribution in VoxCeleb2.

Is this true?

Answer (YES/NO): NO